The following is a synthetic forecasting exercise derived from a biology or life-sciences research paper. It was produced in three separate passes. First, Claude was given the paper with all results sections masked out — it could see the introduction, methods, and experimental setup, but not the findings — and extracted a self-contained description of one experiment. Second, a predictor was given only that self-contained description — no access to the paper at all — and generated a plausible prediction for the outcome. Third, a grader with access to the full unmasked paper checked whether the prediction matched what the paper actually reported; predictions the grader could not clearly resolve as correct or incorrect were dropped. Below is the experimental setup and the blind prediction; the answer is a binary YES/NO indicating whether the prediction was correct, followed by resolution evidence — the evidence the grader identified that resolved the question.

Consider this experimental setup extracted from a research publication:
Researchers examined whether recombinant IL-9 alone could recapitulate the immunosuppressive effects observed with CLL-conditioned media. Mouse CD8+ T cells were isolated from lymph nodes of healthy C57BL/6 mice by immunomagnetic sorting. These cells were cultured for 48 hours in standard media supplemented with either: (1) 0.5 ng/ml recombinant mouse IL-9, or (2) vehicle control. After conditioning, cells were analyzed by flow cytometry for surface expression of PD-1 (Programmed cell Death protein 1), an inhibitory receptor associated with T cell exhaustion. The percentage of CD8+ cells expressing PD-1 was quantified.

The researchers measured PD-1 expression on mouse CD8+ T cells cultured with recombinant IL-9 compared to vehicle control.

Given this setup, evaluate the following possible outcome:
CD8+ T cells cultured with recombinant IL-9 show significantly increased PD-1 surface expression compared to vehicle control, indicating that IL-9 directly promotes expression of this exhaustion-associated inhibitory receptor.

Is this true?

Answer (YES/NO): YES